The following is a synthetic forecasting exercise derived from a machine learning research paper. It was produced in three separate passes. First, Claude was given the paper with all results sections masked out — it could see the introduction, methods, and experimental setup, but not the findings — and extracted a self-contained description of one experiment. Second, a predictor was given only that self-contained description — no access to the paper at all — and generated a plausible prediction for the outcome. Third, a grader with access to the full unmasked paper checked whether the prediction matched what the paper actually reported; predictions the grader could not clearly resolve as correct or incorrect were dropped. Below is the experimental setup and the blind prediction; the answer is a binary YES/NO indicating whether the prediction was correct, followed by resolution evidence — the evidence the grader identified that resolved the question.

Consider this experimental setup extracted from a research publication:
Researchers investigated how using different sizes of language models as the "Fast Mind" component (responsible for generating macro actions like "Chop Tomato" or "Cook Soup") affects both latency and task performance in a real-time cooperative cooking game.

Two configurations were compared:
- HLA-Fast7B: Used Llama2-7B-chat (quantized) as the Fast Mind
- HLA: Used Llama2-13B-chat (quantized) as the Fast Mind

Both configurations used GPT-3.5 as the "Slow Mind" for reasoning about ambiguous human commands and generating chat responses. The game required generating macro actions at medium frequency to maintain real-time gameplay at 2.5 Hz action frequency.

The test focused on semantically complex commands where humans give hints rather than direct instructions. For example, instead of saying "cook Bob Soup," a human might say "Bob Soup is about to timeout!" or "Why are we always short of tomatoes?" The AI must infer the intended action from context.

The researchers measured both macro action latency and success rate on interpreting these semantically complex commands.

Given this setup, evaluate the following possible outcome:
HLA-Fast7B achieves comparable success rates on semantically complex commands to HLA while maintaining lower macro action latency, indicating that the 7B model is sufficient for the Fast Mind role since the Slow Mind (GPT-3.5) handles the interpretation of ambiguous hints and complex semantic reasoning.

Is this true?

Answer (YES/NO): NO